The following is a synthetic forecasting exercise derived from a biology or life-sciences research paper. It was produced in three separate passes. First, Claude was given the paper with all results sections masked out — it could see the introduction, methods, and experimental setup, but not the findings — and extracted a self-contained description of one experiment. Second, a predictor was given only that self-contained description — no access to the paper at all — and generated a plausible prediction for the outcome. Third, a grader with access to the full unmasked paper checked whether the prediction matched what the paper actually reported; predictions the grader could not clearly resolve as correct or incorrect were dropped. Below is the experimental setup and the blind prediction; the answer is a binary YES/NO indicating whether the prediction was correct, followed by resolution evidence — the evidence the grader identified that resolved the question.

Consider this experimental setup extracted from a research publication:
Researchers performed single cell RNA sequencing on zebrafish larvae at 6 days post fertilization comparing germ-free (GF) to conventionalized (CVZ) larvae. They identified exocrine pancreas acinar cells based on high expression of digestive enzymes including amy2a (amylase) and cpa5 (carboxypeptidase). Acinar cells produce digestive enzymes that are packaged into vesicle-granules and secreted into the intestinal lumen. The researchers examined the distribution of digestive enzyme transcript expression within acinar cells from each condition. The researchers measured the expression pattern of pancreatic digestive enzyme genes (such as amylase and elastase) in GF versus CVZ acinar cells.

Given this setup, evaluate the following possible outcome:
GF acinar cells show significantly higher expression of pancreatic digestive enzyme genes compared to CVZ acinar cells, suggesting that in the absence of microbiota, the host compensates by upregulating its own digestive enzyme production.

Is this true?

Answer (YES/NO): YES